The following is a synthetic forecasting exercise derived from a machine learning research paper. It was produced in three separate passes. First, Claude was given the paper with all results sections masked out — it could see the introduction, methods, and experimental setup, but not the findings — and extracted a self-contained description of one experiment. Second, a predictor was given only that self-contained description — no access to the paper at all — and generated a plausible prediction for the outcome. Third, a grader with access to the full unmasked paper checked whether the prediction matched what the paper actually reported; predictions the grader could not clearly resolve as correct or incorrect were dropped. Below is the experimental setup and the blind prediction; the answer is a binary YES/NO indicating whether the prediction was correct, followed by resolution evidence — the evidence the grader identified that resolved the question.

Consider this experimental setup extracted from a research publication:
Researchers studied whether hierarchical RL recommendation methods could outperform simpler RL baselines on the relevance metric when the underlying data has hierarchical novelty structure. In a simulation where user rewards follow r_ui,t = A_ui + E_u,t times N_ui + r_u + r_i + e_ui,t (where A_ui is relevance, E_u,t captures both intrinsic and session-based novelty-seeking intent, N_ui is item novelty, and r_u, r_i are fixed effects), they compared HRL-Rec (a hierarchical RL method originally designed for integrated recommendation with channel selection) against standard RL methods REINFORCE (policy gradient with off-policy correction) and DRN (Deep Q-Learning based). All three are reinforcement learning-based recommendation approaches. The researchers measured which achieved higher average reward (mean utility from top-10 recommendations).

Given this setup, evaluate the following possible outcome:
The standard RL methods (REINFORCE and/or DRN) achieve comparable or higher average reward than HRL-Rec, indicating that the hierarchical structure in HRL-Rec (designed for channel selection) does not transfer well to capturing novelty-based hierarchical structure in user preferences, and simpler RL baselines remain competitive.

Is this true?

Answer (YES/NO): YES